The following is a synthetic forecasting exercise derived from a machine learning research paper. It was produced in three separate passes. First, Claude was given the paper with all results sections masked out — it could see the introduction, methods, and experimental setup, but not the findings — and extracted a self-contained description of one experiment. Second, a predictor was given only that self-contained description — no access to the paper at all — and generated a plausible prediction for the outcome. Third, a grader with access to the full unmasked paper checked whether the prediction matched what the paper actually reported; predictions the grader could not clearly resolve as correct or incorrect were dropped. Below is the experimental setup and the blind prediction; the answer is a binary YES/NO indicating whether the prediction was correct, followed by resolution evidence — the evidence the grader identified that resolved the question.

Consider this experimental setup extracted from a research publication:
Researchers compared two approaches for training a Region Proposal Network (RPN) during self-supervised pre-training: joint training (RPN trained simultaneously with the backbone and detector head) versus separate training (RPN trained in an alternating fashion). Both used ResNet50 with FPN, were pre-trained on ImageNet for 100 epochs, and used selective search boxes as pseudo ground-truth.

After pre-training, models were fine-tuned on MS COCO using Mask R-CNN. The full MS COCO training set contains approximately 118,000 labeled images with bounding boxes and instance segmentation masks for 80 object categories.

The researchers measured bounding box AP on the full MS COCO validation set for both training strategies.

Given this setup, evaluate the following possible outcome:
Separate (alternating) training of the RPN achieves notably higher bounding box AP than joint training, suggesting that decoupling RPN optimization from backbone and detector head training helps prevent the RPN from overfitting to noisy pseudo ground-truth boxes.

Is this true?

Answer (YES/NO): NO